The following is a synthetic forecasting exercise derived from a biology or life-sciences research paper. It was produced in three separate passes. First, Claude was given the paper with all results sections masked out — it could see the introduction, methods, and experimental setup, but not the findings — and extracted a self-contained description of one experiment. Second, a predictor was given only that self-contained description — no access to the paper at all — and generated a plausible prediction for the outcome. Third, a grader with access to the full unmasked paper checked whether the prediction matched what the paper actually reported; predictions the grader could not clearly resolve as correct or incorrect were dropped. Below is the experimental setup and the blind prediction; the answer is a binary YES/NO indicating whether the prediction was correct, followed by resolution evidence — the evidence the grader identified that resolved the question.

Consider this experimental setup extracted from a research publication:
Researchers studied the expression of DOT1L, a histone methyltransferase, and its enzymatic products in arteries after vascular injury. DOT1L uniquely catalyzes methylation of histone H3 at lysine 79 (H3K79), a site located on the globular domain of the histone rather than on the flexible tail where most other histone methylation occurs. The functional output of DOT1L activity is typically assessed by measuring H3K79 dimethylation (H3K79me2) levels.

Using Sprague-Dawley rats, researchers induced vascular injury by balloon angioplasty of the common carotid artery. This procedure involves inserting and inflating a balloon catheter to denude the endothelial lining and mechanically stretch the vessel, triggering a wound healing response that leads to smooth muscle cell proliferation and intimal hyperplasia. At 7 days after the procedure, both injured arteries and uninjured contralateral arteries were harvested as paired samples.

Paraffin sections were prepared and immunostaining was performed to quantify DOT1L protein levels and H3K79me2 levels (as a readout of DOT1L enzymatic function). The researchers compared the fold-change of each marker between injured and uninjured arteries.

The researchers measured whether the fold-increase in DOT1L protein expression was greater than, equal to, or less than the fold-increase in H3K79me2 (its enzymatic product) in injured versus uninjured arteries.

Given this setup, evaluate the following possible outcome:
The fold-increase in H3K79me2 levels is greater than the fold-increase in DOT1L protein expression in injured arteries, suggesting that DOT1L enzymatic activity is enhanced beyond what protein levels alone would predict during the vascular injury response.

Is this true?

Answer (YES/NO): NO